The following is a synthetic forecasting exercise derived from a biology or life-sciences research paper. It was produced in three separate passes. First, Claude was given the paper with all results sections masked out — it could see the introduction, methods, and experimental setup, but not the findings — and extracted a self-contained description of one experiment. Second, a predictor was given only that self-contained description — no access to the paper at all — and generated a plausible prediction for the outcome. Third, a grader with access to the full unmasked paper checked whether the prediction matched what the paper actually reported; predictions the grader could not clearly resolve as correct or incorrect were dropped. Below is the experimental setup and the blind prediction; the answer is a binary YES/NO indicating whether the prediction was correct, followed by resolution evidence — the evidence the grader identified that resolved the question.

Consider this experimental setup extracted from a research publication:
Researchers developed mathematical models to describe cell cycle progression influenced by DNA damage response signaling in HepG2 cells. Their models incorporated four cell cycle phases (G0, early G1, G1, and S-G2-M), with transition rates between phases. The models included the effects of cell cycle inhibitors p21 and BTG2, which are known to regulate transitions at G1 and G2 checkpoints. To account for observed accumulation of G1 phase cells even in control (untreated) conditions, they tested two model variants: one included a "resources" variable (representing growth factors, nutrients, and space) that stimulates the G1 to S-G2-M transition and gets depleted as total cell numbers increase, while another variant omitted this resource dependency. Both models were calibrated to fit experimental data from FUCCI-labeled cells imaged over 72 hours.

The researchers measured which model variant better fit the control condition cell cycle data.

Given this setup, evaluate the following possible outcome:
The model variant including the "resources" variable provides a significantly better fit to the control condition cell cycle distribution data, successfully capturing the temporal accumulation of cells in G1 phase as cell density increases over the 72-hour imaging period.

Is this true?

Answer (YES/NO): YES